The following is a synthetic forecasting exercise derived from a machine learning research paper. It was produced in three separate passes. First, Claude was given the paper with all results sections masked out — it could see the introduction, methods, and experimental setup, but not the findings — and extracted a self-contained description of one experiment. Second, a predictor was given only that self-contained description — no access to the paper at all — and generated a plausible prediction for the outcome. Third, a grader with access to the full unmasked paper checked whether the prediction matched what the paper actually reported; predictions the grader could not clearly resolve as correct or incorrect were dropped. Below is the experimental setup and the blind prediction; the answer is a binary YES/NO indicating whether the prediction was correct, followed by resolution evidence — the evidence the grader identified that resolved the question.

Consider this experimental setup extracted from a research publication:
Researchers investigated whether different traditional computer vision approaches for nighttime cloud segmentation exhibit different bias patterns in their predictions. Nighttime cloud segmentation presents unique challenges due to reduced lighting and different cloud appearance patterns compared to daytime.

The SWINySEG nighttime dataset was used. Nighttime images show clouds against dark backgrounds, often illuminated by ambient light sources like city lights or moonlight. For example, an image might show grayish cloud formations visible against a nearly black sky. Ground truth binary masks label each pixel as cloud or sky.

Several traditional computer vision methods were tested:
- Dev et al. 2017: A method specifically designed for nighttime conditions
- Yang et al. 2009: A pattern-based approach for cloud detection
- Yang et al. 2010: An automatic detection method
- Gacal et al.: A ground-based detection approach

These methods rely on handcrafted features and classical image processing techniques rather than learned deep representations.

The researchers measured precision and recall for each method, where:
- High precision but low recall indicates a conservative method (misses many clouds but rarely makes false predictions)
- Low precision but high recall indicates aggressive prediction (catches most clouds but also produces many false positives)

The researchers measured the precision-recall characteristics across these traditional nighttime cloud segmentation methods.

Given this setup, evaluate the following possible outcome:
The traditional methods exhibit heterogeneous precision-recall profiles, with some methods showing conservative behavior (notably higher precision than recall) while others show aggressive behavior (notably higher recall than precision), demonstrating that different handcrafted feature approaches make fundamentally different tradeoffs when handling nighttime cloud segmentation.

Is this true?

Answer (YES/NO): YES